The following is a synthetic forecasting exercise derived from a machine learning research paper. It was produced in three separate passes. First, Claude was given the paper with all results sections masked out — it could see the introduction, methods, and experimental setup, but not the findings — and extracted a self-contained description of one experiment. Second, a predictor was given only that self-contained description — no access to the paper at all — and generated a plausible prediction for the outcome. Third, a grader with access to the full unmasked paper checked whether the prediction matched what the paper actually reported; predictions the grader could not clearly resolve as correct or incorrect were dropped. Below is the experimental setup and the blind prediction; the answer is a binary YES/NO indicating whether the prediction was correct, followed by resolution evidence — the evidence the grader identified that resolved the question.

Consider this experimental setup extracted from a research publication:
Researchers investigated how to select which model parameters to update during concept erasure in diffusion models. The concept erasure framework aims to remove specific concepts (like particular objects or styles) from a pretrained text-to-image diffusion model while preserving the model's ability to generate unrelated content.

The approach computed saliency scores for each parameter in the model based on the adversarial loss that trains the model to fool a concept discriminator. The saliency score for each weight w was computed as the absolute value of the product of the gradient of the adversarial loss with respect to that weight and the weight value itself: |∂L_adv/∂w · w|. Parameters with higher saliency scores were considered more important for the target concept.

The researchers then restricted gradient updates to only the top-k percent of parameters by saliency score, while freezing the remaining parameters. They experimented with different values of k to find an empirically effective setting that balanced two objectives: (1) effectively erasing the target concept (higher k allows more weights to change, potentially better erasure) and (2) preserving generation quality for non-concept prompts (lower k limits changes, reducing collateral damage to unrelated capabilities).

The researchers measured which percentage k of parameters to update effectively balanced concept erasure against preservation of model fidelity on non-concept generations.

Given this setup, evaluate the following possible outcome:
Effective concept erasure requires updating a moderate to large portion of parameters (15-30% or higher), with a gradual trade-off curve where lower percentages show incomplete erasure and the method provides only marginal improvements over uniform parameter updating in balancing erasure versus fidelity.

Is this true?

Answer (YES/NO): NO